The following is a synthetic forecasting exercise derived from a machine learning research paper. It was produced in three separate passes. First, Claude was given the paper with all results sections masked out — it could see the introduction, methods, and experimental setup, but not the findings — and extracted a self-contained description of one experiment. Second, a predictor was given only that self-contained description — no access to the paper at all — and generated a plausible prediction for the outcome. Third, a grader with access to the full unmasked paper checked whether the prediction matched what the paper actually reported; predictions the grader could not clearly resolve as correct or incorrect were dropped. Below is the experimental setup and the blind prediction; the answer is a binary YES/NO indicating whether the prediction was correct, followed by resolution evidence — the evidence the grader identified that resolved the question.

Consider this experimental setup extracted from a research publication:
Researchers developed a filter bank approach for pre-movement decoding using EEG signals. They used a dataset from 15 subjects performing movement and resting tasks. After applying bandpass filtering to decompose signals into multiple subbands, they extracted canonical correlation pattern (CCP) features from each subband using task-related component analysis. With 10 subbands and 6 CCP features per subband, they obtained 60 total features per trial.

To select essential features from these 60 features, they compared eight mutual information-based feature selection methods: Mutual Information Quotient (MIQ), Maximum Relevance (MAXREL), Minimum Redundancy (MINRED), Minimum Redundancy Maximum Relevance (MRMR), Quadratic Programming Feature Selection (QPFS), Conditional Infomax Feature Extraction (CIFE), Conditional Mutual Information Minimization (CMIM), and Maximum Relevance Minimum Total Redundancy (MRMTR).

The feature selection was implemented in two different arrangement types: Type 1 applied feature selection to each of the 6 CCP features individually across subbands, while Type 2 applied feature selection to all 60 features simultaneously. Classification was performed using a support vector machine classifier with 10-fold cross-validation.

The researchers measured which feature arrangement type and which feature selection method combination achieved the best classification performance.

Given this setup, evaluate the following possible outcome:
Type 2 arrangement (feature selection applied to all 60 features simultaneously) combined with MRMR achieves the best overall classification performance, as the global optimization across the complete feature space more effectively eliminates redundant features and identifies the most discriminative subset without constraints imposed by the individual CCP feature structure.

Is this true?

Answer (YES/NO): YES